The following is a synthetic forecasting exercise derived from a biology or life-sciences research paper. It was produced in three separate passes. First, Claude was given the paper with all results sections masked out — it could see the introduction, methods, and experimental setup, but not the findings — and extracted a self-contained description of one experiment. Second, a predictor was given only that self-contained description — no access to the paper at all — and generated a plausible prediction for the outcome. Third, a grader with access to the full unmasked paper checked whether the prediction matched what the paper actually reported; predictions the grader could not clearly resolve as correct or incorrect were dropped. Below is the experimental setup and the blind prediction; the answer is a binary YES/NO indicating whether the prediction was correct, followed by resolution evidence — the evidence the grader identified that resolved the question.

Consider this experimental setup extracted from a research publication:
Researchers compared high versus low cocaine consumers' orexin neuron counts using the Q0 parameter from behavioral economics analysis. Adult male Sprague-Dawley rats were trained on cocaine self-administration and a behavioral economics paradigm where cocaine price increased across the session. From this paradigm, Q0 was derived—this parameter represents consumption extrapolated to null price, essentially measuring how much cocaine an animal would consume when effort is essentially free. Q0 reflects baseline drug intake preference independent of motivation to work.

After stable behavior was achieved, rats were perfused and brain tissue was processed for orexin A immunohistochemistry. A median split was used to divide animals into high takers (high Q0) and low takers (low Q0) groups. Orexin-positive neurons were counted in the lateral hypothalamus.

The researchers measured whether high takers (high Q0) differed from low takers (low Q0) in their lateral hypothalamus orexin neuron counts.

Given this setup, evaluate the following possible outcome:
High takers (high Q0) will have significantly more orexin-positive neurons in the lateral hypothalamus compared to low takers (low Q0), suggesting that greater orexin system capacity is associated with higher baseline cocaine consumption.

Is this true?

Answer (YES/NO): NO